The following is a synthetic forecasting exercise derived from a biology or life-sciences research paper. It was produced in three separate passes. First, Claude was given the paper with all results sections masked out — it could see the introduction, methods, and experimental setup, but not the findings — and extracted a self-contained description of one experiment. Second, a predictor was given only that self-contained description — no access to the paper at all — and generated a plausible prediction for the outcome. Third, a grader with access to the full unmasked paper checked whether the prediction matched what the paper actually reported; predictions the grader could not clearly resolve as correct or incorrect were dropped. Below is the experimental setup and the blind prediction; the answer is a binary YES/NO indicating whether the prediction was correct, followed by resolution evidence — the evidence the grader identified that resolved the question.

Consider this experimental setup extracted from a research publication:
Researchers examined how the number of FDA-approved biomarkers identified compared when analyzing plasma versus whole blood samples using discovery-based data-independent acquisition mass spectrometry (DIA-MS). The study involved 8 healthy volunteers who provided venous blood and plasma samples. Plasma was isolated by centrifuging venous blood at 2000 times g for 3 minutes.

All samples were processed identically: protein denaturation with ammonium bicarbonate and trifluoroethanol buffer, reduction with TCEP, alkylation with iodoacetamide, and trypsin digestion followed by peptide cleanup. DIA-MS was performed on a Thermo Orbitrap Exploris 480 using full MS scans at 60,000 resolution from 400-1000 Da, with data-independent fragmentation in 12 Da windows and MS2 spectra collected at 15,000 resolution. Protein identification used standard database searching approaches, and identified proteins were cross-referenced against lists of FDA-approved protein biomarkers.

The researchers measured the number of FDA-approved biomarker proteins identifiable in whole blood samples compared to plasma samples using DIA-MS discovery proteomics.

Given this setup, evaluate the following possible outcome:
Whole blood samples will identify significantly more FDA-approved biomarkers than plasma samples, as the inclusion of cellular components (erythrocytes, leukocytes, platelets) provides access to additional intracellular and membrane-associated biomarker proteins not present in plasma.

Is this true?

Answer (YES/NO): NO